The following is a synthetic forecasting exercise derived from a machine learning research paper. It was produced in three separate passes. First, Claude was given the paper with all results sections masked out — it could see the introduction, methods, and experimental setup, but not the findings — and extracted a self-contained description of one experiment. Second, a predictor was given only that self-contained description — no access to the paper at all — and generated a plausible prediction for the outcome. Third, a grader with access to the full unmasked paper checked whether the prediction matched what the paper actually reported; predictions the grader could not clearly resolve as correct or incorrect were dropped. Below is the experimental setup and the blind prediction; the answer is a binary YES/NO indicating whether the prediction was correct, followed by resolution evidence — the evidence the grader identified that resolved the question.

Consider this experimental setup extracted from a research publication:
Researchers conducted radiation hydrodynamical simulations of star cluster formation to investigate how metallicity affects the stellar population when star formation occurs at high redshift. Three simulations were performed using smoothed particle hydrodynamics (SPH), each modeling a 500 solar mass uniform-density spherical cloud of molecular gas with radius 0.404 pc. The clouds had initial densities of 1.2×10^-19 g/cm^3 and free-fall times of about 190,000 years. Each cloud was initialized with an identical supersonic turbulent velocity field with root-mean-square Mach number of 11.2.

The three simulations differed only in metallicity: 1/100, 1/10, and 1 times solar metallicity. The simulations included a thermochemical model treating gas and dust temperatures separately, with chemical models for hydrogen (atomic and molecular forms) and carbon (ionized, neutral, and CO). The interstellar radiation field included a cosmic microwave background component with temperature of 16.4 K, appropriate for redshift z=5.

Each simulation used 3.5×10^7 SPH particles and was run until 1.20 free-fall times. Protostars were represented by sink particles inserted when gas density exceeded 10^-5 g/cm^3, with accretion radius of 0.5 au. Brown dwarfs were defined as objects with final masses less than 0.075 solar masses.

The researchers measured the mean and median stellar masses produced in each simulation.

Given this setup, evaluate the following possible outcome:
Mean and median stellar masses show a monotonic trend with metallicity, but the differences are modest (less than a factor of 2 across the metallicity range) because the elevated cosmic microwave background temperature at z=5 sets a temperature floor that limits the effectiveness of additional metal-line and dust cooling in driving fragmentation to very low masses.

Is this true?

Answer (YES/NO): NO